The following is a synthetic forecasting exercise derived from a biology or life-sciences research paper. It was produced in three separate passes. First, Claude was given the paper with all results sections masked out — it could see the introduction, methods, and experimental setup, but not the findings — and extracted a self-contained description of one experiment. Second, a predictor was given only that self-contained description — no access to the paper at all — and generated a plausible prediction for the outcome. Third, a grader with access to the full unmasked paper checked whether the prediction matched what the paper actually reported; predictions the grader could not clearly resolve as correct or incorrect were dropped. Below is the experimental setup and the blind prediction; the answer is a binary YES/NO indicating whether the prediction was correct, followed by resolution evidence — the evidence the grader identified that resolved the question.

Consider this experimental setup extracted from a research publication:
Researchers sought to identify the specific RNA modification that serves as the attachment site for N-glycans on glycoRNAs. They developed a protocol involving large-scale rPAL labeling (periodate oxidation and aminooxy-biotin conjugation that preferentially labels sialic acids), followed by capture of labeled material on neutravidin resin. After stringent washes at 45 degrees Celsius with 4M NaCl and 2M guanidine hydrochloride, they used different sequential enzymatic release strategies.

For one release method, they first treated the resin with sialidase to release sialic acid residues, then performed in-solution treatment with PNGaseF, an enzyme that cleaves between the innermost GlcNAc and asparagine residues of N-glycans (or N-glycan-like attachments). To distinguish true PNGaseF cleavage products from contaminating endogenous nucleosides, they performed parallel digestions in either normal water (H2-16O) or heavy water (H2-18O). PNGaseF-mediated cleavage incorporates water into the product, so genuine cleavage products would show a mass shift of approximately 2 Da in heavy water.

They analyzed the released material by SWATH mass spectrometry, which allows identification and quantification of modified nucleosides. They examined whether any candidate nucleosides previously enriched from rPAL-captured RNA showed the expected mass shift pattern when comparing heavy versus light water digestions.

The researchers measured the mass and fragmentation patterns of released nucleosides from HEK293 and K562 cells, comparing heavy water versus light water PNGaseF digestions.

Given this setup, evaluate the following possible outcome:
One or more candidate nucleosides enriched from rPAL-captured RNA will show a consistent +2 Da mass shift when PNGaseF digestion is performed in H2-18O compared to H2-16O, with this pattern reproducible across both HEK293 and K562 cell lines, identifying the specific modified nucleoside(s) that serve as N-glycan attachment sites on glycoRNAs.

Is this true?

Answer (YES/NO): YES